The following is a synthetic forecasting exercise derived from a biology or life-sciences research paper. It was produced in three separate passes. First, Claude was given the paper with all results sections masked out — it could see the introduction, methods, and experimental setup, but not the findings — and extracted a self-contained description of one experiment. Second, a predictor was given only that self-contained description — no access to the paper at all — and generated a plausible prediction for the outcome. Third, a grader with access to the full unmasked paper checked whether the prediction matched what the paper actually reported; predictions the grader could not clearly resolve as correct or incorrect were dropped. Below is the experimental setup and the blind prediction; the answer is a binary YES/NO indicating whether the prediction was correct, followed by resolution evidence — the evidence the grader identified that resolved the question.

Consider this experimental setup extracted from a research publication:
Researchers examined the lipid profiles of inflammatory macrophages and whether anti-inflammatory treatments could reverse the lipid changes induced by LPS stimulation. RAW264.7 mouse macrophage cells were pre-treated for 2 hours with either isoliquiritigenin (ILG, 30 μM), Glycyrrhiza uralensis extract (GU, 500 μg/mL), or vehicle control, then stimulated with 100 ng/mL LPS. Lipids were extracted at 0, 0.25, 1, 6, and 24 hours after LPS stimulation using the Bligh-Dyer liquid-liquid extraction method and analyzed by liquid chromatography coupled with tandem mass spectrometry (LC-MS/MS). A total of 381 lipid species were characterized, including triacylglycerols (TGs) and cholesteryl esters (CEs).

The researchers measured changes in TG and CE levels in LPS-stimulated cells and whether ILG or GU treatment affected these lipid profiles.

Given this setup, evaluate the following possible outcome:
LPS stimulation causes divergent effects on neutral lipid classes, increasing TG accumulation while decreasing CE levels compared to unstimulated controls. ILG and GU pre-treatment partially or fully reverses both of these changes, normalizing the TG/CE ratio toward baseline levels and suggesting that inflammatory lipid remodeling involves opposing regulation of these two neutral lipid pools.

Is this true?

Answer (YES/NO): NO